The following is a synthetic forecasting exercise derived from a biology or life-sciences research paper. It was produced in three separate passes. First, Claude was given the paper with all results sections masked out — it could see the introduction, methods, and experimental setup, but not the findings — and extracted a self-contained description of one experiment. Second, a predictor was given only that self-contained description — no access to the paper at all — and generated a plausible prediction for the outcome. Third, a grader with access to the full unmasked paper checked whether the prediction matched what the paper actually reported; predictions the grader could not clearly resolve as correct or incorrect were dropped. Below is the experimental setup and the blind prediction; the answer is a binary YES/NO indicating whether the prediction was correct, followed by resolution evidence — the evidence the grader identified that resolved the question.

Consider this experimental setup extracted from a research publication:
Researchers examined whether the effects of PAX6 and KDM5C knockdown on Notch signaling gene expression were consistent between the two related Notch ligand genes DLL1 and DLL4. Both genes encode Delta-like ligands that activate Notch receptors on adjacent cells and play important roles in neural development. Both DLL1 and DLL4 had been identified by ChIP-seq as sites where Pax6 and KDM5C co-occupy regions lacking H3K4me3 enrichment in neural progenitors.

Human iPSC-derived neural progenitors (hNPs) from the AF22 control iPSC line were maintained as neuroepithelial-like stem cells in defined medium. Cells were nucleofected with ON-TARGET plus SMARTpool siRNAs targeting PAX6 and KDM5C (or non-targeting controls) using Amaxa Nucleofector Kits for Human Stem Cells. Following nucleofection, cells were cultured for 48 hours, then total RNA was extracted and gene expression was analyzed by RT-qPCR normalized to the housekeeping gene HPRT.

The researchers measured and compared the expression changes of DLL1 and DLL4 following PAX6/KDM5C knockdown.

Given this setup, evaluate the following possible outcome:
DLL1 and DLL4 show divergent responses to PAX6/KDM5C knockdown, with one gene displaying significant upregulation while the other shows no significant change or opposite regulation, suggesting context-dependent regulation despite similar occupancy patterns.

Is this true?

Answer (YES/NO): YES